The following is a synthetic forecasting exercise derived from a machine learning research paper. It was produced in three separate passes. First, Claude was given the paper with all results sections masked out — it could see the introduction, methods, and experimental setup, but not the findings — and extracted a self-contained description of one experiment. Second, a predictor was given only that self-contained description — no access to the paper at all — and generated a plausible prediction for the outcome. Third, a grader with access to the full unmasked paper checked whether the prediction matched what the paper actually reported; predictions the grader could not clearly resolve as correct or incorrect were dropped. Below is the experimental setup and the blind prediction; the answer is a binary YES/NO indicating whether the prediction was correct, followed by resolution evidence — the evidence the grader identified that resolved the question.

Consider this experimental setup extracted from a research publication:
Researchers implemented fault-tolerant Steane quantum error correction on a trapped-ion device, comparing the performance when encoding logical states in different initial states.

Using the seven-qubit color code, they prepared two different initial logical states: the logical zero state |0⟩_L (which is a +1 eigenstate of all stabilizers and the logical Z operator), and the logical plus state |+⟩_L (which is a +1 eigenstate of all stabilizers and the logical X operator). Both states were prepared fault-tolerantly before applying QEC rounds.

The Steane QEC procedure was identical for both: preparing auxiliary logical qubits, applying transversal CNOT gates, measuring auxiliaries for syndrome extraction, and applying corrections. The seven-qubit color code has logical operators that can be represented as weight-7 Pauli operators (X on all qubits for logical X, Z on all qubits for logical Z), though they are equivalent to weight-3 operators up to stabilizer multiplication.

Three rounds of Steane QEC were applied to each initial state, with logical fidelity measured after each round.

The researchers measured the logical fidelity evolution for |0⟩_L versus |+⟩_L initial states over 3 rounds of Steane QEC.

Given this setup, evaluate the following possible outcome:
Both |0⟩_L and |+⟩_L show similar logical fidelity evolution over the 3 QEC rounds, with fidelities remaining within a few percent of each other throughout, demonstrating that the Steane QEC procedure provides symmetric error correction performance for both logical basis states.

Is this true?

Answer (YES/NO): NO